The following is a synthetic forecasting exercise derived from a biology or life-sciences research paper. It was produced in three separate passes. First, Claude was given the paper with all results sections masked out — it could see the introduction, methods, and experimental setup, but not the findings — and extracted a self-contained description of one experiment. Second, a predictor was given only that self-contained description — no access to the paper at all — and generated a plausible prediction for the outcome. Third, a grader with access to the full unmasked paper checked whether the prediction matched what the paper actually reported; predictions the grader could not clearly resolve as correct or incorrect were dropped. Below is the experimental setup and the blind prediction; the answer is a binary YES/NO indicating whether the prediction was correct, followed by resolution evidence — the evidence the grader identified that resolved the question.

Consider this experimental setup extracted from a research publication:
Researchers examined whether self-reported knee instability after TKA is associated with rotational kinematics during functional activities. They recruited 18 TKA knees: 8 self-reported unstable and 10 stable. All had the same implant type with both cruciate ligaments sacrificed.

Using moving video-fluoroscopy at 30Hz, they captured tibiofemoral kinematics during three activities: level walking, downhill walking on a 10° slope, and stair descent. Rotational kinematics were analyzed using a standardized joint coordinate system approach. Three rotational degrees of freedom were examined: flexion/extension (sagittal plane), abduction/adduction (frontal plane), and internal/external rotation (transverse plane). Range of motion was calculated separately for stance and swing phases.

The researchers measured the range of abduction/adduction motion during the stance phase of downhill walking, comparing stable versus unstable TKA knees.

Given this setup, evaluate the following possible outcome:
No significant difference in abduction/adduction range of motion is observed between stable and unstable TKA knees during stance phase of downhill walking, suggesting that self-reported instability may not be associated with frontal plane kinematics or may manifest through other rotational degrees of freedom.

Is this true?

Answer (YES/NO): NO